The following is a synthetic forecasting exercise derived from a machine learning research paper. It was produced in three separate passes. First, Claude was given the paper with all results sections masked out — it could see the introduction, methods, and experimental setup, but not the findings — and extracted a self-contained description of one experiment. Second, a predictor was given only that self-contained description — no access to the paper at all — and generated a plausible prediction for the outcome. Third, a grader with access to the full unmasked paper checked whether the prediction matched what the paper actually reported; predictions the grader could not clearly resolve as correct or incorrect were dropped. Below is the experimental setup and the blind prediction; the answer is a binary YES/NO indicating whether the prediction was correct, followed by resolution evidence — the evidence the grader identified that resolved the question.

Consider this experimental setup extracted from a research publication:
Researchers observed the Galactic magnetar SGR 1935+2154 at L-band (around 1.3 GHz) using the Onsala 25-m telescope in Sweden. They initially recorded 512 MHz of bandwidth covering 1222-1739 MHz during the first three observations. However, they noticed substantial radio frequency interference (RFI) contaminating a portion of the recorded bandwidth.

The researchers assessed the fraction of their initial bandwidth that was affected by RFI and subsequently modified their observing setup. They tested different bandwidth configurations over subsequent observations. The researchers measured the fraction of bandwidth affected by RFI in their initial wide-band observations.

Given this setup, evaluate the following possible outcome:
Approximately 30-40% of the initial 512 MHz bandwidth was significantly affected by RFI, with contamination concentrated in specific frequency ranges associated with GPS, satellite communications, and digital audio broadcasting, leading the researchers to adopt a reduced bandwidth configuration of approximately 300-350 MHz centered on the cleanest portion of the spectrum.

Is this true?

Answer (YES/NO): NO